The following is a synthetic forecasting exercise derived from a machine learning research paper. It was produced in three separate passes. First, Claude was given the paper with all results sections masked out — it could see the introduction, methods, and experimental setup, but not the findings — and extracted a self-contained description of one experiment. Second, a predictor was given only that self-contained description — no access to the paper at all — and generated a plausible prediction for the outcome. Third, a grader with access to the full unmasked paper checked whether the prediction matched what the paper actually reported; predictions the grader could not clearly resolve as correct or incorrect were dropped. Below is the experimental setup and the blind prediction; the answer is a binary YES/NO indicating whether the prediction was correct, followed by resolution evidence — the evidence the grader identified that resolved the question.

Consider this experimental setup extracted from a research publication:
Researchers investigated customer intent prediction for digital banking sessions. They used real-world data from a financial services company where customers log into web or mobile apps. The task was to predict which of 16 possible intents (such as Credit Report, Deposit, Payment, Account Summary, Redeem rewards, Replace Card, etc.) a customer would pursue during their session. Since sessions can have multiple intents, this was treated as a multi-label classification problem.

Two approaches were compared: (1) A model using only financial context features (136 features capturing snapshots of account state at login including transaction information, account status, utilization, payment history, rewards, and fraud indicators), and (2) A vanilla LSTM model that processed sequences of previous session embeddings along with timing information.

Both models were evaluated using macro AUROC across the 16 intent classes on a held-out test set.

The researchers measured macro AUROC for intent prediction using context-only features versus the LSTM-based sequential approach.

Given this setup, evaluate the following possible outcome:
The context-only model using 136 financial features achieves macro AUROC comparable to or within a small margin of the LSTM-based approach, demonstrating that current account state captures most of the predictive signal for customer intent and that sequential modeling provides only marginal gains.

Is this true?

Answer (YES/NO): YES